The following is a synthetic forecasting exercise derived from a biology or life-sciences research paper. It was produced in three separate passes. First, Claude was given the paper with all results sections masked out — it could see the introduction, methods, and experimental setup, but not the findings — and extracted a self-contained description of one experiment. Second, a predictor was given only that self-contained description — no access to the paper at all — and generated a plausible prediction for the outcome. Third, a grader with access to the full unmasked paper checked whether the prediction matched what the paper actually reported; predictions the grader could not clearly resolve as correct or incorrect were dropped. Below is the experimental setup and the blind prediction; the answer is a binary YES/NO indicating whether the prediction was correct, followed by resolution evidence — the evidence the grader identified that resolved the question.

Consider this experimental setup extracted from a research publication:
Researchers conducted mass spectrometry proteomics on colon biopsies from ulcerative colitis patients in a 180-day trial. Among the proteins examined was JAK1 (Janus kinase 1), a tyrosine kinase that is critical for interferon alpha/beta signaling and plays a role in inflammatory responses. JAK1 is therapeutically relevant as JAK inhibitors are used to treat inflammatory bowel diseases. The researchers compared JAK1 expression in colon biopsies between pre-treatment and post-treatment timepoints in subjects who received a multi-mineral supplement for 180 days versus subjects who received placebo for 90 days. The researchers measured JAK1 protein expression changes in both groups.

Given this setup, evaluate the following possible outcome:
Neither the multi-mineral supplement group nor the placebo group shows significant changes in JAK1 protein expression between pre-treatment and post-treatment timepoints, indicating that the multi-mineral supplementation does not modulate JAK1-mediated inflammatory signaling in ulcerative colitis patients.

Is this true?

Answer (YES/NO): NO